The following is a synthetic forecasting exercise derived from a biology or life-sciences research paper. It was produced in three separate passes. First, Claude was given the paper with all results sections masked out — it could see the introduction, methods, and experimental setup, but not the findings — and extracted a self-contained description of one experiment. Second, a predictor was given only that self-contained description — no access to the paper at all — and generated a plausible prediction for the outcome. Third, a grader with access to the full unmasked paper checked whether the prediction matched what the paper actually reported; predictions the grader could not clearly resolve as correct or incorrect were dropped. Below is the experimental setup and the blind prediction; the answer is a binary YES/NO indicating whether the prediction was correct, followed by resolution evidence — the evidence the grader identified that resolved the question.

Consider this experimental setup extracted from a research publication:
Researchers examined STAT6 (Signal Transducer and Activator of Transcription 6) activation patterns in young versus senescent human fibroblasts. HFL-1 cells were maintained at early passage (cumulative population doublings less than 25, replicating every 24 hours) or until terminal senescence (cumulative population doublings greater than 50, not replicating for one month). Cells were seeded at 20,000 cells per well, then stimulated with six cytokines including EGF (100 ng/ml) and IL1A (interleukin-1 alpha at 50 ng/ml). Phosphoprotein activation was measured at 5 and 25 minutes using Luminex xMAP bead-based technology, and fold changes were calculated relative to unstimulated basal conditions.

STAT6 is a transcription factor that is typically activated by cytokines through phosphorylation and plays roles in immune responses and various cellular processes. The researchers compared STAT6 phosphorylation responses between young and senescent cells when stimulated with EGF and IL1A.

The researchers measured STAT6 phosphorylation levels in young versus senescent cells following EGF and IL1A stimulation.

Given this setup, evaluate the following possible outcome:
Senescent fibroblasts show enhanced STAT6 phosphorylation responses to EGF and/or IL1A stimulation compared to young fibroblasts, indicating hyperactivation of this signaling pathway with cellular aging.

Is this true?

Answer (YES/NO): YES